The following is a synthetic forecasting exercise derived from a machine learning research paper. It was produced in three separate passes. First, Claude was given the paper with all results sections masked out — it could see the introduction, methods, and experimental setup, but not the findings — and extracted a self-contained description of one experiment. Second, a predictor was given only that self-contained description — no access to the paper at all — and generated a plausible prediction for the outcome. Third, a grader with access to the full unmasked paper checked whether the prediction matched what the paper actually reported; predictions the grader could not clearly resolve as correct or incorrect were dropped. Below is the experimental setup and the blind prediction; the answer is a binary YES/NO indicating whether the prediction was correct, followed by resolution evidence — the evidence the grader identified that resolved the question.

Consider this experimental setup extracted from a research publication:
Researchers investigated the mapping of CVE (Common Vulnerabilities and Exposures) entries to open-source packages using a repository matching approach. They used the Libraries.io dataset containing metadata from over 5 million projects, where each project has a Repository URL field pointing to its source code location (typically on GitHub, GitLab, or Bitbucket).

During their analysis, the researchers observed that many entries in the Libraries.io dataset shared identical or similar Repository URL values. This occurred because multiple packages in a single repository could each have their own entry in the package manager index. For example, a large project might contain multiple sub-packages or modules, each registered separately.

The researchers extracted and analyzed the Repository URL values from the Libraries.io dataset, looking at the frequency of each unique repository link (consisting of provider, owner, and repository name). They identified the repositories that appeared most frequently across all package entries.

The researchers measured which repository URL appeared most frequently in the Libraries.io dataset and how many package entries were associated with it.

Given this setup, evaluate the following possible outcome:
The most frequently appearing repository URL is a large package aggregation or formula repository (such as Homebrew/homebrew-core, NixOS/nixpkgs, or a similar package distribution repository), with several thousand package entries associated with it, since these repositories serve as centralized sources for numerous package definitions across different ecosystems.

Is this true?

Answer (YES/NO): NO